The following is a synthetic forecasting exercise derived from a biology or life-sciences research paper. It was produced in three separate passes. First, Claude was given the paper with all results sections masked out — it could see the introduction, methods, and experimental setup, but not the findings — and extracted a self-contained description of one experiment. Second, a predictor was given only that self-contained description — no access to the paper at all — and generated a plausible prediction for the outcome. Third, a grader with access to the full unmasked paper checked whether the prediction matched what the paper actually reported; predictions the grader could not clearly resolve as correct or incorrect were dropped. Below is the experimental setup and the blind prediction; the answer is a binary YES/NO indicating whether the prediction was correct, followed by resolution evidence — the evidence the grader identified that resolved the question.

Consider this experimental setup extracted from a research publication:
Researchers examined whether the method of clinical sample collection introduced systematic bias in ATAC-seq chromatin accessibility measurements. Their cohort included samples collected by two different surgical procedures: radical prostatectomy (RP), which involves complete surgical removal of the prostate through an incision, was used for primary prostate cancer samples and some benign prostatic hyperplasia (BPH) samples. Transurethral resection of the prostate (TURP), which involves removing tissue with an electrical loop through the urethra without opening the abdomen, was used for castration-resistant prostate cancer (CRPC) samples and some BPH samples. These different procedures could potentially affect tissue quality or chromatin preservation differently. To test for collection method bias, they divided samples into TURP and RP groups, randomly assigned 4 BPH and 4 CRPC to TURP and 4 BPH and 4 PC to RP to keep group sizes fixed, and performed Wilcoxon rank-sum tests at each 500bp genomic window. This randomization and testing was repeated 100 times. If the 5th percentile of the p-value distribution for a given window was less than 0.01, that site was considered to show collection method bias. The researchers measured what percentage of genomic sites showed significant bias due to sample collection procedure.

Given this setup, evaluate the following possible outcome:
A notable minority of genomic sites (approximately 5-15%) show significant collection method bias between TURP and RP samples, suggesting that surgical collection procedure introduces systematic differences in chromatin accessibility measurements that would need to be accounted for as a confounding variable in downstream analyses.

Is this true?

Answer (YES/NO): YES